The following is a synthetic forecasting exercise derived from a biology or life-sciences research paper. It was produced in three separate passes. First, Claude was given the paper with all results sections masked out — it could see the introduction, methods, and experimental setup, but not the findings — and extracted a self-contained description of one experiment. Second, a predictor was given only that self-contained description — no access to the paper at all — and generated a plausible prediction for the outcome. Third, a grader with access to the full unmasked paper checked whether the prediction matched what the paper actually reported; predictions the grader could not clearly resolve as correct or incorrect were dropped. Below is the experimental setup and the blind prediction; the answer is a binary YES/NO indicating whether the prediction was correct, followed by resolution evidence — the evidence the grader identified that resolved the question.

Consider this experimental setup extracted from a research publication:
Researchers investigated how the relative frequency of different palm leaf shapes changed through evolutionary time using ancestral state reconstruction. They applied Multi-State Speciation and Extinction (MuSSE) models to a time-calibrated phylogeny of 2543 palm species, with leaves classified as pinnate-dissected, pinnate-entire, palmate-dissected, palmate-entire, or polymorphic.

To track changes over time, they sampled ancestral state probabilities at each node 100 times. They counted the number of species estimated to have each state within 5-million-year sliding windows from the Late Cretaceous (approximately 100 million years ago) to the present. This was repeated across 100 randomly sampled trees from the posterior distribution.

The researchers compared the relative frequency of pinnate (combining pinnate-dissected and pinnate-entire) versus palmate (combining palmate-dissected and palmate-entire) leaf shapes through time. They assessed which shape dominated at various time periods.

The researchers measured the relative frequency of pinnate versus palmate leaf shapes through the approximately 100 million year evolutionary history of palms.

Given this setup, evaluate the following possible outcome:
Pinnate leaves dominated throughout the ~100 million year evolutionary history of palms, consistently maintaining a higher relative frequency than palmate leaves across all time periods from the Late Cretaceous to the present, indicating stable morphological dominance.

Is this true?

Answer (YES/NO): YES